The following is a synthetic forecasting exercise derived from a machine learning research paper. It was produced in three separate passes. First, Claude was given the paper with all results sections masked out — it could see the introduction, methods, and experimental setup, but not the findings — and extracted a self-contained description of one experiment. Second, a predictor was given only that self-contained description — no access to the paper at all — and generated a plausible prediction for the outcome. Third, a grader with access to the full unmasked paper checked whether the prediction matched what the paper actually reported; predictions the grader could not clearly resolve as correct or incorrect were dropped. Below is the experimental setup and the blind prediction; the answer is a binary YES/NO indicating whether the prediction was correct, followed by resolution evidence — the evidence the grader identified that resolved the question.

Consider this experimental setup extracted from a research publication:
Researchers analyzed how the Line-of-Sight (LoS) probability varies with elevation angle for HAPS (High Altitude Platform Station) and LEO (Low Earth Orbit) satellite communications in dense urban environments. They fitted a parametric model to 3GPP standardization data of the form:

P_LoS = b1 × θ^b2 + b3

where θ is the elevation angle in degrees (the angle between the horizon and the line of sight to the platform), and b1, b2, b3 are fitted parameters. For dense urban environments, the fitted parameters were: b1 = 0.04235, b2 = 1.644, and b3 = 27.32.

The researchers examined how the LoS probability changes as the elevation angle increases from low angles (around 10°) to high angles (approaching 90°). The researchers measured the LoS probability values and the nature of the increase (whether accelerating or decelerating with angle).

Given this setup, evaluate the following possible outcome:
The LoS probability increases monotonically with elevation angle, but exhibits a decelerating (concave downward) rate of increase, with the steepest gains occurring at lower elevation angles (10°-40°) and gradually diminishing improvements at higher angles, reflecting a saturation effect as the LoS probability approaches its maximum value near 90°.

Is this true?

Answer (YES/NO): NO